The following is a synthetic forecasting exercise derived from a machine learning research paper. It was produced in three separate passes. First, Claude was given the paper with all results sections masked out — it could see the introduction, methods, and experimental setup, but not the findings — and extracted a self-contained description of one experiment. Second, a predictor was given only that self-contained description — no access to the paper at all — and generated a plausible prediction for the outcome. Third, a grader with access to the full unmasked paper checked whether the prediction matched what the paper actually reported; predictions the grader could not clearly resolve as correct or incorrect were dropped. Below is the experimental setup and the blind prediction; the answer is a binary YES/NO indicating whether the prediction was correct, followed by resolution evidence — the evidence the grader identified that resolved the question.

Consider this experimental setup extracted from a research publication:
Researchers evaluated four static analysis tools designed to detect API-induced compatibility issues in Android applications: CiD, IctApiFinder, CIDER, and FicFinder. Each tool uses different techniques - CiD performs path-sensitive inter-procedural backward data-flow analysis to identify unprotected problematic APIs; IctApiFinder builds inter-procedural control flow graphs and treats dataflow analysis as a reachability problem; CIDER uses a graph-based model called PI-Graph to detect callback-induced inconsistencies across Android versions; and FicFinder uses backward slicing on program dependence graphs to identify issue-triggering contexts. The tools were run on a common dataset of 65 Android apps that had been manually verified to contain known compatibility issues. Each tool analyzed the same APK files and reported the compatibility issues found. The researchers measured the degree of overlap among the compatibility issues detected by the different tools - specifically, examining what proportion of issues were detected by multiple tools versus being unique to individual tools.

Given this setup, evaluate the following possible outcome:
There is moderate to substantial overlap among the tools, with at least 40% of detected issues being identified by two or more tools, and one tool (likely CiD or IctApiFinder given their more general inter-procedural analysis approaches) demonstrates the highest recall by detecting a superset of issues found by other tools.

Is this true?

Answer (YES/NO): NO